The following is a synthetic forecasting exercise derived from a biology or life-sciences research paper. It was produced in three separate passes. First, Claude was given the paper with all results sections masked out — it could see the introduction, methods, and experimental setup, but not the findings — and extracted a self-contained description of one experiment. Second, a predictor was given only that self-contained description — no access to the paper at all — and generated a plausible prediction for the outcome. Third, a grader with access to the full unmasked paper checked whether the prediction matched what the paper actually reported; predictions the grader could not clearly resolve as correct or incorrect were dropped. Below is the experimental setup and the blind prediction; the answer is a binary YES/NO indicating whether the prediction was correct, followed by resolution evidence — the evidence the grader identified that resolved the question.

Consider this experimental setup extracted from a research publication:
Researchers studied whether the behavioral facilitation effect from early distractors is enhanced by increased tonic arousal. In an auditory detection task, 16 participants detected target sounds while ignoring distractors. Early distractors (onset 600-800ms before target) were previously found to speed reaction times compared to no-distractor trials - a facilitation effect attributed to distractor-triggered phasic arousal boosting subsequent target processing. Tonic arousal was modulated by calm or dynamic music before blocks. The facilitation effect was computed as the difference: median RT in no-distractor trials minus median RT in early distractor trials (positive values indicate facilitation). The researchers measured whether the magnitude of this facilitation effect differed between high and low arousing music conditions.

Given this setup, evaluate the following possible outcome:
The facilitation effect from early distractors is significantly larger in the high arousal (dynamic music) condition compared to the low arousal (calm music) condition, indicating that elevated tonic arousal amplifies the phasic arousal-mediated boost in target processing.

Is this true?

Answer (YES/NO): NO